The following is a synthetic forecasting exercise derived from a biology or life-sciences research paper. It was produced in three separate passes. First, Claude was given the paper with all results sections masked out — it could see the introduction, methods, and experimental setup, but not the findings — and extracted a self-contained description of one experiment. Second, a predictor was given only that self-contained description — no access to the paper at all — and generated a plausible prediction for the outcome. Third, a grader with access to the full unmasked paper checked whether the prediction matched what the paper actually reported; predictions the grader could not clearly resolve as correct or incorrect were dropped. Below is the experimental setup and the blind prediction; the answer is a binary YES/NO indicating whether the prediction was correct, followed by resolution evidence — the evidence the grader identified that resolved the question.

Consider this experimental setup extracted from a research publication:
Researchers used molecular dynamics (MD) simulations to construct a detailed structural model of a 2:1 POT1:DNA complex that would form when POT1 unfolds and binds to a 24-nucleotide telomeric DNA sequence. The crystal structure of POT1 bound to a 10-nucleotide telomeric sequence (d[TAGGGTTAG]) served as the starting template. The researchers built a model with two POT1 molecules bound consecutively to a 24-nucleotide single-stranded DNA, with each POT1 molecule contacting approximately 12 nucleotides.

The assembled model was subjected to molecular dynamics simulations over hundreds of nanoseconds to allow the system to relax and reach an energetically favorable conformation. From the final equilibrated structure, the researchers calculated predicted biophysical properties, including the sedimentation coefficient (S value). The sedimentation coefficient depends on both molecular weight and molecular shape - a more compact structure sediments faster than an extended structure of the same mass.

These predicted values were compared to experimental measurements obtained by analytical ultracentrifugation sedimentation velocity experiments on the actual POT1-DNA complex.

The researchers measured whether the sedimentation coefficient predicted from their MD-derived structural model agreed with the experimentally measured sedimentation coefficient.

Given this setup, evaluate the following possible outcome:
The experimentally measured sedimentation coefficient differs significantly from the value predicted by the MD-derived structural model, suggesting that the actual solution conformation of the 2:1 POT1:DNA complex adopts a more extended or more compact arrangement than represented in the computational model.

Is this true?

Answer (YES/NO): NO